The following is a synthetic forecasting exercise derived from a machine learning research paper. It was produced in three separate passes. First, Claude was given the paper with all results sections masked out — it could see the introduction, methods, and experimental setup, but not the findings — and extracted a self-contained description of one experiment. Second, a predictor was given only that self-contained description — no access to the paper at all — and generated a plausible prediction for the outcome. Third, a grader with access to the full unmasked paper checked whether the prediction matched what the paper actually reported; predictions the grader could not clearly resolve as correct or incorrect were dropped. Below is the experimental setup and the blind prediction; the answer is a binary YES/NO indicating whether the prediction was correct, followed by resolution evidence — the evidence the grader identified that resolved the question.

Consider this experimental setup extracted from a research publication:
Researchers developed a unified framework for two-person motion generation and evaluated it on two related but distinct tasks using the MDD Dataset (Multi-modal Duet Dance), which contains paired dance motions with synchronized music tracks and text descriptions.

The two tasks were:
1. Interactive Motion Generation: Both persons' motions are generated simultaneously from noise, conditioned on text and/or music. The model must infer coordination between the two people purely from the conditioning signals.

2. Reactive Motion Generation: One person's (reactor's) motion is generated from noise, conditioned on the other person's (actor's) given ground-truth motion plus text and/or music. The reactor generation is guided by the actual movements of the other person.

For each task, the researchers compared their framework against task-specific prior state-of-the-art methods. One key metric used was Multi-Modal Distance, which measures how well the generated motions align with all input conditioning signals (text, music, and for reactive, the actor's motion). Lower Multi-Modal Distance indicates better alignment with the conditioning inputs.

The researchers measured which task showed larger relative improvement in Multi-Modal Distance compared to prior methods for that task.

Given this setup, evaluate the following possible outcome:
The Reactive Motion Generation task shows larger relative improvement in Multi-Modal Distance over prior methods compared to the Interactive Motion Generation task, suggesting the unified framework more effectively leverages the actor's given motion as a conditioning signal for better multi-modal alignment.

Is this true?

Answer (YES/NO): NO